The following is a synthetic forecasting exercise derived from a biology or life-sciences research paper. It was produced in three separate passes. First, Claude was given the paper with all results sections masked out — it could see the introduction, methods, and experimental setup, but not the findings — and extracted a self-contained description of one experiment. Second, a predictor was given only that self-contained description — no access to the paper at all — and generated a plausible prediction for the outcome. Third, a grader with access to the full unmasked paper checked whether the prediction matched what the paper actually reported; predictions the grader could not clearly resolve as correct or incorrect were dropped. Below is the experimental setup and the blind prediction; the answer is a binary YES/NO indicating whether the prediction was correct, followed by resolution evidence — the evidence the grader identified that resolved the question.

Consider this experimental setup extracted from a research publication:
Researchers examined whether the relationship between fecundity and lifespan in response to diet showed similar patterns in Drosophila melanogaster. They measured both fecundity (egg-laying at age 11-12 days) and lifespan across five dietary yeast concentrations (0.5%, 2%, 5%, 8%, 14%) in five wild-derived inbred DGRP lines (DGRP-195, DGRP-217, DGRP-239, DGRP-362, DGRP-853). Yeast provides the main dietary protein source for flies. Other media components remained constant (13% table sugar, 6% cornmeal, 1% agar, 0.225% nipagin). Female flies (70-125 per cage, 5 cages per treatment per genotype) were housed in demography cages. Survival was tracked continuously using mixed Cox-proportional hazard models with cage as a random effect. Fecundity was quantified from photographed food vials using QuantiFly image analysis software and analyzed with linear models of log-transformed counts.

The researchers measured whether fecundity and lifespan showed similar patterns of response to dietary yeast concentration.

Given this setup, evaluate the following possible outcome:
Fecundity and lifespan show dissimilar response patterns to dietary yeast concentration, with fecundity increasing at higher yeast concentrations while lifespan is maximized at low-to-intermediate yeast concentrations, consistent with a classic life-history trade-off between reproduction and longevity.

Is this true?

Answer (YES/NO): NO